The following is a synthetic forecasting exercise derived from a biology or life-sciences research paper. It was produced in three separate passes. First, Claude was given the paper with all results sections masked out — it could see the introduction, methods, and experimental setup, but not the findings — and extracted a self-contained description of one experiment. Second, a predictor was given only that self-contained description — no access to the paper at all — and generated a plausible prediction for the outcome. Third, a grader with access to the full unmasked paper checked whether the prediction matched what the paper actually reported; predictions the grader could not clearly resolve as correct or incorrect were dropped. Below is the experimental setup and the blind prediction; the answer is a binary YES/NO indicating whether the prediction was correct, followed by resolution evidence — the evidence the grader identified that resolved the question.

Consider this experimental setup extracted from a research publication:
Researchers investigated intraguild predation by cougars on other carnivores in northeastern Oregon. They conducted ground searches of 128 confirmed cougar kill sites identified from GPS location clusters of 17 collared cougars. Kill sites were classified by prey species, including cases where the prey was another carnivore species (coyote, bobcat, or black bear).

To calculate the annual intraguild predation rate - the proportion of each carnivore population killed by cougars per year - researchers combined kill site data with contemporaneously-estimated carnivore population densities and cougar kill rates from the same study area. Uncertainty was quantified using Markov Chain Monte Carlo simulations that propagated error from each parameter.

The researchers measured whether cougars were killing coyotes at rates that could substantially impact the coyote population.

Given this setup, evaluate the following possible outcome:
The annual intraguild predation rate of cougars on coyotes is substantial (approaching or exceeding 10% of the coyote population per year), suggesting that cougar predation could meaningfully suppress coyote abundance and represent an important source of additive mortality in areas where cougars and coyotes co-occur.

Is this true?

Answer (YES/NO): NO